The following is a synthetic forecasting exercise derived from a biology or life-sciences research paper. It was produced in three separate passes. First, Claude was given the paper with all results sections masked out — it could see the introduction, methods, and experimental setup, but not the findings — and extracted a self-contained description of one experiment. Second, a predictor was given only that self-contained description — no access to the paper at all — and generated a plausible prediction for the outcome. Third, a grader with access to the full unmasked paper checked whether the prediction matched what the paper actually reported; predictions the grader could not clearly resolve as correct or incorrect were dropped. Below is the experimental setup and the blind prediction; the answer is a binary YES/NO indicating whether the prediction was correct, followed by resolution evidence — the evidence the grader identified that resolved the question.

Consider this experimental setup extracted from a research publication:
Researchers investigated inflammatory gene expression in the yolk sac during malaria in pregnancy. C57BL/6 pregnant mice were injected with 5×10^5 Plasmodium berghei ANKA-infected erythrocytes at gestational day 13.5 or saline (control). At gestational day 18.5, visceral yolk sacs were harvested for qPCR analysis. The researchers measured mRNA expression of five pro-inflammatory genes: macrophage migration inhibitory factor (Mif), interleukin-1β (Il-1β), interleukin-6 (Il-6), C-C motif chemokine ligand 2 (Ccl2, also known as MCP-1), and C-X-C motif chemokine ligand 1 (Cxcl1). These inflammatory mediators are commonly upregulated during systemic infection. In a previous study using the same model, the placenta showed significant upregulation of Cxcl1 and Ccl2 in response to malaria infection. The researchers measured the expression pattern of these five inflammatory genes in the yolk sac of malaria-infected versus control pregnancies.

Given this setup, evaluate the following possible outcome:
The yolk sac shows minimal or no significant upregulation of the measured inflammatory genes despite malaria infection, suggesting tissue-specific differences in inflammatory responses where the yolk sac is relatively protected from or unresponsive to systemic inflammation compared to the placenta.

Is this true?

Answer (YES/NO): YES